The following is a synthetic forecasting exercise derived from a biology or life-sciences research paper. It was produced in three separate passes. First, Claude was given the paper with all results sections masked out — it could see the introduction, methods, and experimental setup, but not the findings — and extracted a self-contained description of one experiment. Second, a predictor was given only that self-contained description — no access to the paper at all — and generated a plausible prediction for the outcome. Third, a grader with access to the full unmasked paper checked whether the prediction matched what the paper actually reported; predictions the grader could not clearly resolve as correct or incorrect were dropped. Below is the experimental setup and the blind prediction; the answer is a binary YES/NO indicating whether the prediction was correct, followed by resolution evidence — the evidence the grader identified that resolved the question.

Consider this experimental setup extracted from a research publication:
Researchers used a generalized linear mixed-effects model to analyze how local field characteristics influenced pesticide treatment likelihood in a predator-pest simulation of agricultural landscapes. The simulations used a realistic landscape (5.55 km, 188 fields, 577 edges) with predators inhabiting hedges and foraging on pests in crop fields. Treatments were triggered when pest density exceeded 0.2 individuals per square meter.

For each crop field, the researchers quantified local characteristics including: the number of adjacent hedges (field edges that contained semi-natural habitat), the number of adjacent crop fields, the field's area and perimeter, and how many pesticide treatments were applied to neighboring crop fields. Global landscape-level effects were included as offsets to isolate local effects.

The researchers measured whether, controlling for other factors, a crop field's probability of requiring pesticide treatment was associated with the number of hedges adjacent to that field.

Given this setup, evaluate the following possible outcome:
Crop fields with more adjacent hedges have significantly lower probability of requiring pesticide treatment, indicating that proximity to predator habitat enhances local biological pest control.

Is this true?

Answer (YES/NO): YES